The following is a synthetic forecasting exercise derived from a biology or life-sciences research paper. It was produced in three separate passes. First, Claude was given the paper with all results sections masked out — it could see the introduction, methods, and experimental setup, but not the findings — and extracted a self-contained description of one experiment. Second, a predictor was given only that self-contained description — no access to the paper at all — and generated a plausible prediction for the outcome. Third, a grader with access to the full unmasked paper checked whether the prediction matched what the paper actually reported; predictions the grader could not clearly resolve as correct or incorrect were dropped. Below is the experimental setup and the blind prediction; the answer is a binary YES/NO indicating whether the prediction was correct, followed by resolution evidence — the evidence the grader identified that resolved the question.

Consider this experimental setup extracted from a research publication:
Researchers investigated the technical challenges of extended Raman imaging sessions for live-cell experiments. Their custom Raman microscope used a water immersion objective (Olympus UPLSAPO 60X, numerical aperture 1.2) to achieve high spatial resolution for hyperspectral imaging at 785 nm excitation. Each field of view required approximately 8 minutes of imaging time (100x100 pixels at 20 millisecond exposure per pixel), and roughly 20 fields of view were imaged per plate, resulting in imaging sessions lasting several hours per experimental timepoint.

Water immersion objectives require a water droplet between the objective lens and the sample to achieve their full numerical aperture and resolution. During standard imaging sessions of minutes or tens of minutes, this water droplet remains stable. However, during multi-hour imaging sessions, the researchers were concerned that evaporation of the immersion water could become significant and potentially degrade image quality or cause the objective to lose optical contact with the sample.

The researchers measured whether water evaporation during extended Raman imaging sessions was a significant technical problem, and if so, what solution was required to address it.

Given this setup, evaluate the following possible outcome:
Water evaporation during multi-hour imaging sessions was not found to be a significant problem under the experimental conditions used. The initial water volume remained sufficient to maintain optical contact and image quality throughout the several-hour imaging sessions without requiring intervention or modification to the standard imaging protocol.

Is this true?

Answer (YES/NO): NO